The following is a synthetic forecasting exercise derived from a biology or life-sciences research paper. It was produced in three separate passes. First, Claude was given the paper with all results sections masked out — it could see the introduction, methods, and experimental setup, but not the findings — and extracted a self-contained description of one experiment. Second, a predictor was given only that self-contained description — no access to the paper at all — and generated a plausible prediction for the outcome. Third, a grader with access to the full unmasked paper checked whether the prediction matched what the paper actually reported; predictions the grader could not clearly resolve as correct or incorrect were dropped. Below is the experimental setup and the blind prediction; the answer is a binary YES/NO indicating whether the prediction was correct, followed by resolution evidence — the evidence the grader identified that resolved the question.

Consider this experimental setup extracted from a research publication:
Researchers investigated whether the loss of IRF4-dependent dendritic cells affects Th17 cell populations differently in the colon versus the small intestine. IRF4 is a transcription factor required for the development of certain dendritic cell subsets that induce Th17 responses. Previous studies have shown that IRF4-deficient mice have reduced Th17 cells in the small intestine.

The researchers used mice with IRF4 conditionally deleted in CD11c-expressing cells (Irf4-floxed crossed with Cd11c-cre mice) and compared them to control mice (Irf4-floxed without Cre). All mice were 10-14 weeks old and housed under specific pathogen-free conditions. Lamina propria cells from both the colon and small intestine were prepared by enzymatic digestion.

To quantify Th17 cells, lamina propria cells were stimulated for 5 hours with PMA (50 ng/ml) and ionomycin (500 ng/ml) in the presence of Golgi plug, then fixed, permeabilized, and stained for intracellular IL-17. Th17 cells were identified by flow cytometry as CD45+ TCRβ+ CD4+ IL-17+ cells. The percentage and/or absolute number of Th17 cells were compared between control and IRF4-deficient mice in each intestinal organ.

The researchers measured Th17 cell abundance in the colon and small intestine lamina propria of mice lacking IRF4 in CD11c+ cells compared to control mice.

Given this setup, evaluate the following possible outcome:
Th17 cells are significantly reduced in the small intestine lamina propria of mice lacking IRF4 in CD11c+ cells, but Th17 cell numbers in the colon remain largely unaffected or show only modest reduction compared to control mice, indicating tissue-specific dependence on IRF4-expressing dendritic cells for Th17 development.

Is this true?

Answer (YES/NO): NO